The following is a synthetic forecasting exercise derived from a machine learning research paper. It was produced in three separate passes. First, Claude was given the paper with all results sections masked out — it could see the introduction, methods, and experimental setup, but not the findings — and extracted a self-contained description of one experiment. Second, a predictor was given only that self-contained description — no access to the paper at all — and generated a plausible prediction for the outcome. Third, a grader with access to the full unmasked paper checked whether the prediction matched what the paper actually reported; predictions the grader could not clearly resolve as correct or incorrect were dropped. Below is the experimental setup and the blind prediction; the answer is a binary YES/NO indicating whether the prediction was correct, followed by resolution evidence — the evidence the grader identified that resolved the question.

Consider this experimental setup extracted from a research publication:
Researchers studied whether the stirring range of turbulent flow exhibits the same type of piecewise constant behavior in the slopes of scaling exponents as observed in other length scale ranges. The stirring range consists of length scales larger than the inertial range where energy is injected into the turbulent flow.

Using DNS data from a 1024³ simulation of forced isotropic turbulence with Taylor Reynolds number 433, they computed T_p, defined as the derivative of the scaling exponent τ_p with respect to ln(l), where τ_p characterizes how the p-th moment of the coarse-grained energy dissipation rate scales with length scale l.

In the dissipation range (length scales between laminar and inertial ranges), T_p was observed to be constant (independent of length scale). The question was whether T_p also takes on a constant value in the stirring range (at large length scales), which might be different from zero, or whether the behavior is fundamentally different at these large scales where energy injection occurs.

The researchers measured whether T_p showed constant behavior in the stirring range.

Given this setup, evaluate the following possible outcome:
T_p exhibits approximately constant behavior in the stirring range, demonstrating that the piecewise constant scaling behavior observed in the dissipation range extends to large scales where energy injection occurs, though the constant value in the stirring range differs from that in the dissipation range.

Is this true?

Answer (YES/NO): YES